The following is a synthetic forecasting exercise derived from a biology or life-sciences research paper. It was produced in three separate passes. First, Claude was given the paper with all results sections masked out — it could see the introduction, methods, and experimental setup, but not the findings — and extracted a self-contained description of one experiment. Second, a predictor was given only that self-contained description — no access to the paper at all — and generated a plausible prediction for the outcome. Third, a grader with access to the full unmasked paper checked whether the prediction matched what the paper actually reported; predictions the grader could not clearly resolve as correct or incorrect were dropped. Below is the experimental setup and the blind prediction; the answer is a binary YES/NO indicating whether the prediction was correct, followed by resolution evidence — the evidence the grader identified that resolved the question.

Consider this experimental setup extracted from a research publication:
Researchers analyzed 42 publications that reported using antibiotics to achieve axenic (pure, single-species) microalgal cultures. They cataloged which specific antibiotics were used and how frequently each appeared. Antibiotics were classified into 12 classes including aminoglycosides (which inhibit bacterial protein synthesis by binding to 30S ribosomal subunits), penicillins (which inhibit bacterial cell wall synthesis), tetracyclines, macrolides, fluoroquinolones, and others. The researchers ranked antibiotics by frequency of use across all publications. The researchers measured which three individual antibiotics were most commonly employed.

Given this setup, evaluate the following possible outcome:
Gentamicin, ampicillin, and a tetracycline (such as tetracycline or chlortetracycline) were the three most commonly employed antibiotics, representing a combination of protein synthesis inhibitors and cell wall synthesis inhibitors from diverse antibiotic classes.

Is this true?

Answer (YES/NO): NO